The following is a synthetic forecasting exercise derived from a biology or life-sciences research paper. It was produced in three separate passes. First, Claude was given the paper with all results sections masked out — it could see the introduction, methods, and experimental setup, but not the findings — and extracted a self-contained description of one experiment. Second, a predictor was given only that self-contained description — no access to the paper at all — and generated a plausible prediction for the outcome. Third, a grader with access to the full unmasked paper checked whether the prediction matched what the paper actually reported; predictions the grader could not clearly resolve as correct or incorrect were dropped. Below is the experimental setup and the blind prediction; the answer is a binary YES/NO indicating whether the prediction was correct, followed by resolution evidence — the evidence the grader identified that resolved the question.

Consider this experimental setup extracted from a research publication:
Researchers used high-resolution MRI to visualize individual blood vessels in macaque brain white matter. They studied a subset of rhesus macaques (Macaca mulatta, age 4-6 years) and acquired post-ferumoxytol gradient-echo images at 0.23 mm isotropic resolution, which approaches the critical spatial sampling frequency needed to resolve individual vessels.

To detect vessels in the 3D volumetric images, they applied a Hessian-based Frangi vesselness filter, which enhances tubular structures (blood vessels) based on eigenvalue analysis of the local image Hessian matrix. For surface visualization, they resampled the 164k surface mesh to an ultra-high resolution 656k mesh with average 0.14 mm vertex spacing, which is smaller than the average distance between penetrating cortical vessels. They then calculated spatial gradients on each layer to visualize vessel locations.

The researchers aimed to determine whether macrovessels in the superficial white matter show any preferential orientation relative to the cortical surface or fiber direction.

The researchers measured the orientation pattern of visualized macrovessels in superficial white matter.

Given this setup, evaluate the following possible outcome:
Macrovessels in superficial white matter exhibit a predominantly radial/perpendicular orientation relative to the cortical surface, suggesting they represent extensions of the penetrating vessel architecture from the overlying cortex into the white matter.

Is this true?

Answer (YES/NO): NO